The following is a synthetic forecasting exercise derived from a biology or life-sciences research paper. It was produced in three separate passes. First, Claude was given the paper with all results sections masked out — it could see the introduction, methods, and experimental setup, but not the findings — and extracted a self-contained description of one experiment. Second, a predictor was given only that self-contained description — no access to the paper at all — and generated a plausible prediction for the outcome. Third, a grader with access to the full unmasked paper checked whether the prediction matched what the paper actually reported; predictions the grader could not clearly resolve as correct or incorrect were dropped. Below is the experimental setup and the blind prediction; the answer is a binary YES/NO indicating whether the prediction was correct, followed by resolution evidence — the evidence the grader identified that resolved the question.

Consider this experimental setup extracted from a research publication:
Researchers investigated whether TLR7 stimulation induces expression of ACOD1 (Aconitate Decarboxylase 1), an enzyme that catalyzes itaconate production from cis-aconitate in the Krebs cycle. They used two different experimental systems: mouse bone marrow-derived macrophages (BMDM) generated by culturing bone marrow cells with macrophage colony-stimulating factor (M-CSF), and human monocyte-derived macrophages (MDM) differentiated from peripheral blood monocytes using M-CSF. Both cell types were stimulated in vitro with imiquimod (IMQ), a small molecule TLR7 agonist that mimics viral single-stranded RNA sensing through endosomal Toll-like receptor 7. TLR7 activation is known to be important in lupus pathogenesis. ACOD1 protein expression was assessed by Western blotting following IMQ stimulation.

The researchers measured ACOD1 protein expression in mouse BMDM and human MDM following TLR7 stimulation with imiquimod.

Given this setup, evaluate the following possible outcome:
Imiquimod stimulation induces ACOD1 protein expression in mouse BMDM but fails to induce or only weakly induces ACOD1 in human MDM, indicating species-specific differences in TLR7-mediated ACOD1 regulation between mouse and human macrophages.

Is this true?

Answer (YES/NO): NO